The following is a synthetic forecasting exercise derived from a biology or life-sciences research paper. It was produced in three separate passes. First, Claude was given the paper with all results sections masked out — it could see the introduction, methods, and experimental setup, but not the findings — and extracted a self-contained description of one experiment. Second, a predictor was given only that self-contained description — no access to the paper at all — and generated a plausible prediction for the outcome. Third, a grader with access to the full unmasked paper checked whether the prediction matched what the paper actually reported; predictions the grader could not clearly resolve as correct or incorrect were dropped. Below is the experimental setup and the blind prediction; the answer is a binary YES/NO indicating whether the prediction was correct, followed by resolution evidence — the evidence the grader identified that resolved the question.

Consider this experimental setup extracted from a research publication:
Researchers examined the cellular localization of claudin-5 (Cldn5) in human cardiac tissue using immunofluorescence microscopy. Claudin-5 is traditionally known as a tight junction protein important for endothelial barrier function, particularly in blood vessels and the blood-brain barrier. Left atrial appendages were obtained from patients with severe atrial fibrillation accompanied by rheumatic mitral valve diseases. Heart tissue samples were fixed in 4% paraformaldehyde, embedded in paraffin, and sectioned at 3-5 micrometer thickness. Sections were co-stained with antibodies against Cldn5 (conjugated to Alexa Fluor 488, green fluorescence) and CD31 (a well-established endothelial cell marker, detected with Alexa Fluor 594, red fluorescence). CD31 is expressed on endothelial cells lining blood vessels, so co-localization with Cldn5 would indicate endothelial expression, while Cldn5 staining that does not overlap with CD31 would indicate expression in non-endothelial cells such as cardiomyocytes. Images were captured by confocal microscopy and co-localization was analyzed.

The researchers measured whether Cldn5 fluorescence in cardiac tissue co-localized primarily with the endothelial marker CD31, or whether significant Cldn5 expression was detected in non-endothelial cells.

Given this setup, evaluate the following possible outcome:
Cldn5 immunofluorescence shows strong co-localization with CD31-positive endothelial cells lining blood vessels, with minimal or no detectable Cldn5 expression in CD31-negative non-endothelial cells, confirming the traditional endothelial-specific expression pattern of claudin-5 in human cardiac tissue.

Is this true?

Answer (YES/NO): NO